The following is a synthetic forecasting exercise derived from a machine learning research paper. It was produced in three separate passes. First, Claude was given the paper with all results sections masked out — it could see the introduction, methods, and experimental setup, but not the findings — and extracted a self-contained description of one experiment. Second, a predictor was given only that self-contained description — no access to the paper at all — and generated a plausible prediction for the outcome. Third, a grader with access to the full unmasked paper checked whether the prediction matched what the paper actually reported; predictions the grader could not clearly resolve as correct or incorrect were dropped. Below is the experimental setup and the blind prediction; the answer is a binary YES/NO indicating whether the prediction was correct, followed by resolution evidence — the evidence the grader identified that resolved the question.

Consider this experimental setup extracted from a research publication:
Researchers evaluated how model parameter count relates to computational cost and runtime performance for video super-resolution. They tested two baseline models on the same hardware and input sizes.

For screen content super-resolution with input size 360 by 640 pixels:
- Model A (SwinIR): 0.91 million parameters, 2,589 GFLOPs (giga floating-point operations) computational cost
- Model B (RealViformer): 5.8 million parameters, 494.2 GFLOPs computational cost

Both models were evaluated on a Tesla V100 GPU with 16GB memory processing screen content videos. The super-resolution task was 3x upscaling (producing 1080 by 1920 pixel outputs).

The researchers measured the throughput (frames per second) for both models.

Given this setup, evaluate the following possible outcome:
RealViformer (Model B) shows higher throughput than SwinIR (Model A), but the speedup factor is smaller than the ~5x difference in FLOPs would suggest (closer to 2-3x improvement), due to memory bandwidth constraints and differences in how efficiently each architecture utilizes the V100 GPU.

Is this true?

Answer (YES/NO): NO